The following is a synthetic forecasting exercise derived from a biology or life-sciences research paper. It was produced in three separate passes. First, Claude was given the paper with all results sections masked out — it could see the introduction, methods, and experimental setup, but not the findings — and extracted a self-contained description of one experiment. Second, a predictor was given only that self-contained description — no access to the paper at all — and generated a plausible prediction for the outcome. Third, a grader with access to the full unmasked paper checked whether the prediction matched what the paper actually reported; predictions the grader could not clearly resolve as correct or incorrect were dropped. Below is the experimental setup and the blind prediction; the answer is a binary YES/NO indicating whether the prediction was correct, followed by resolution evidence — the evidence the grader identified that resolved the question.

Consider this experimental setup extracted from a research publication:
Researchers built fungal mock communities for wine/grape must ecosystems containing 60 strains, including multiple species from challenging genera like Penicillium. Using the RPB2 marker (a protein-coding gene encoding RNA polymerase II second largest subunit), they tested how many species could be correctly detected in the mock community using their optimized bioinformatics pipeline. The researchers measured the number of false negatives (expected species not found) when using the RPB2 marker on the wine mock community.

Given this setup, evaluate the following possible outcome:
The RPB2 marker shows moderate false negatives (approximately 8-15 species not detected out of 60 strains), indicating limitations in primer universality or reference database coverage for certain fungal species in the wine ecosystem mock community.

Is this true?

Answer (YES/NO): NO